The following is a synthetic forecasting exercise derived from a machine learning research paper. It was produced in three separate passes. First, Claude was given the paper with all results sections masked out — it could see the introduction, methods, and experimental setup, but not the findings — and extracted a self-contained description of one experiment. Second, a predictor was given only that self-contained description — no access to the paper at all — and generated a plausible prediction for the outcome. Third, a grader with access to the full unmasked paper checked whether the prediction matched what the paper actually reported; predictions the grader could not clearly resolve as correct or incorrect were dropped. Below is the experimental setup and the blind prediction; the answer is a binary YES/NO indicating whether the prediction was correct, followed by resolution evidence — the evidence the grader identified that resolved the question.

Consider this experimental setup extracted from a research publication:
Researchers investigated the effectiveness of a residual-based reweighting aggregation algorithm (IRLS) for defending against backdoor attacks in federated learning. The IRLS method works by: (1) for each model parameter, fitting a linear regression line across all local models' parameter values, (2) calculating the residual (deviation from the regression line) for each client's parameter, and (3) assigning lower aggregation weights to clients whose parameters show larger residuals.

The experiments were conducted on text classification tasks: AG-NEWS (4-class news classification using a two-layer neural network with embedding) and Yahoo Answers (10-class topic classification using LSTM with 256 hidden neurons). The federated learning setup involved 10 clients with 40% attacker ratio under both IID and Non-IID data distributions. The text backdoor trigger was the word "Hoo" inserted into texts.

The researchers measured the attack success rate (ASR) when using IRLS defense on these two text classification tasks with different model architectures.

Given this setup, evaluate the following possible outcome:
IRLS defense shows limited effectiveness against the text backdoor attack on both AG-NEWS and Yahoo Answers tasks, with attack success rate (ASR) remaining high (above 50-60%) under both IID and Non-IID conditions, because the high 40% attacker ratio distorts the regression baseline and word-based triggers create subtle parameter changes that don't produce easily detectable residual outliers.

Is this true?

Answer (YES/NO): NO